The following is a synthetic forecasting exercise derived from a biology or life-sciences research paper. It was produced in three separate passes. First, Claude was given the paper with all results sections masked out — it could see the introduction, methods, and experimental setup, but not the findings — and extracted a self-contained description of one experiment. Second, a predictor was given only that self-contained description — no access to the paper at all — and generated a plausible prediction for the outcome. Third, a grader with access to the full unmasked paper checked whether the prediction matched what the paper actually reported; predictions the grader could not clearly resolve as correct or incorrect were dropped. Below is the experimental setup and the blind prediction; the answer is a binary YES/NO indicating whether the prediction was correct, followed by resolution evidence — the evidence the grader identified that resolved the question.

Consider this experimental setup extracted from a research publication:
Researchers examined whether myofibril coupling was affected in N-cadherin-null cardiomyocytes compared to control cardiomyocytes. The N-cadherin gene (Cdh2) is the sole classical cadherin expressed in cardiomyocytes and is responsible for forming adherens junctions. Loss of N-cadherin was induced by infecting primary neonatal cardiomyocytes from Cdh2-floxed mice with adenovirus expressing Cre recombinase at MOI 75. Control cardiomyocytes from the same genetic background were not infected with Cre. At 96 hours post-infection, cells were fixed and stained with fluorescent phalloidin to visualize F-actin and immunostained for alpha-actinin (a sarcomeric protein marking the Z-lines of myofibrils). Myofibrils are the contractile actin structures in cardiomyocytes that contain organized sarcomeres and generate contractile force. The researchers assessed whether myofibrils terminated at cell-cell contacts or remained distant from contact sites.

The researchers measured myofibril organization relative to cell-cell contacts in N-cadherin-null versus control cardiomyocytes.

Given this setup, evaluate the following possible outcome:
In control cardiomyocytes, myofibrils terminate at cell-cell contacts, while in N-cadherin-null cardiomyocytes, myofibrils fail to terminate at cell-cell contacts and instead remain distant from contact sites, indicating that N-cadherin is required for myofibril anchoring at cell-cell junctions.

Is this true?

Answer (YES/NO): YES